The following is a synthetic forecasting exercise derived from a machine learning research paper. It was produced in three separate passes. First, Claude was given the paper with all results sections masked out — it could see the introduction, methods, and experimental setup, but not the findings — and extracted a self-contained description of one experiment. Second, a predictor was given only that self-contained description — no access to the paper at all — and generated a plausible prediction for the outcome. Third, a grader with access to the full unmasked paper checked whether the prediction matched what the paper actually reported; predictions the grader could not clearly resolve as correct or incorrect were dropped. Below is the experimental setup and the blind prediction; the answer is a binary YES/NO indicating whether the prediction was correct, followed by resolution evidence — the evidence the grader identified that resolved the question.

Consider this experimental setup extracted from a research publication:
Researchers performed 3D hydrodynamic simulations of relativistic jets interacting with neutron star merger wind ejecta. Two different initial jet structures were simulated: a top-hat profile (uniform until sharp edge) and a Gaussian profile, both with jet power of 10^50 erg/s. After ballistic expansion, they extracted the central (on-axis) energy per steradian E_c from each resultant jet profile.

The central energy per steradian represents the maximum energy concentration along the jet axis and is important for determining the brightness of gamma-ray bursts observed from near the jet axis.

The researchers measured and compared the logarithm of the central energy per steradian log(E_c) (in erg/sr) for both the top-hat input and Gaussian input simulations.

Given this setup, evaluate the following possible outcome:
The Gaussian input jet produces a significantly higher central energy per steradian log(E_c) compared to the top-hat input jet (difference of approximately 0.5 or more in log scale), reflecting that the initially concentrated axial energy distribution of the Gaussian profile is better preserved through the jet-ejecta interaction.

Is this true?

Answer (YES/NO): NO